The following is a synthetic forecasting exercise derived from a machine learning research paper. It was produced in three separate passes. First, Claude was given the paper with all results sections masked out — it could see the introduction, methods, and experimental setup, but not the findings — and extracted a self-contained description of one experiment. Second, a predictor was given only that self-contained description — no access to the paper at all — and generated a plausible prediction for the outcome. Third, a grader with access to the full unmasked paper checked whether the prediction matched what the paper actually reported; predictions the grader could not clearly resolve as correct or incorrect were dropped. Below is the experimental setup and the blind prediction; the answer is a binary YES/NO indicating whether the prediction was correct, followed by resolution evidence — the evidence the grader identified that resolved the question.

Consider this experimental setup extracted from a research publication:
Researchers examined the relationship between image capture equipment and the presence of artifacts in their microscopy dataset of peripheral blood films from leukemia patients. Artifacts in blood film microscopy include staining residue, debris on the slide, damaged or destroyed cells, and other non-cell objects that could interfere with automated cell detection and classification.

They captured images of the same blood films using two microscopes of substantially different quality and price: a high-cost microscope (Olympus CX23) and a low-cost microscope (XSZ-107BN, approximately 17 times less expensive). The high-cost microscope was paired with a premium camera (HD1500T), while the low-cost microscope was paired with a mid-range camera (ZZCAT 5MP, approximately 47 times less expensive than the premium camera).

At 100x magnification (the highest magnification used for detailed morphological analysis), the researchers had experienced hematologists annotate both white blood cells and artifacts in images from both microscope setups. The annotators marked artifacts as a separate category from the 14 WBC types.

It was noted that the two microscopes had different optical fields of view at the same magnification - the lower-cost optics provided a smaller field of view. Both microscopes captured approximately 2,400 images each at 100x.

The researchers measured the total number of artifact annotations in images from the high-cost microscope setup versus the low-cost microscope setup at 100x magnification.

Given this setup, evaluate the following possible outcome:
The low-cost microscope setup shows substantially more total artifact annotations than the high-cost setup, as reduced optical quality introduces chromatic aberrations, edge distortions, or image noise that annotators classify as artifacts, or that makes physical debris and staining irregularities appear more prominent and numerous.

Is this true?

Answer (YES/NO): NO